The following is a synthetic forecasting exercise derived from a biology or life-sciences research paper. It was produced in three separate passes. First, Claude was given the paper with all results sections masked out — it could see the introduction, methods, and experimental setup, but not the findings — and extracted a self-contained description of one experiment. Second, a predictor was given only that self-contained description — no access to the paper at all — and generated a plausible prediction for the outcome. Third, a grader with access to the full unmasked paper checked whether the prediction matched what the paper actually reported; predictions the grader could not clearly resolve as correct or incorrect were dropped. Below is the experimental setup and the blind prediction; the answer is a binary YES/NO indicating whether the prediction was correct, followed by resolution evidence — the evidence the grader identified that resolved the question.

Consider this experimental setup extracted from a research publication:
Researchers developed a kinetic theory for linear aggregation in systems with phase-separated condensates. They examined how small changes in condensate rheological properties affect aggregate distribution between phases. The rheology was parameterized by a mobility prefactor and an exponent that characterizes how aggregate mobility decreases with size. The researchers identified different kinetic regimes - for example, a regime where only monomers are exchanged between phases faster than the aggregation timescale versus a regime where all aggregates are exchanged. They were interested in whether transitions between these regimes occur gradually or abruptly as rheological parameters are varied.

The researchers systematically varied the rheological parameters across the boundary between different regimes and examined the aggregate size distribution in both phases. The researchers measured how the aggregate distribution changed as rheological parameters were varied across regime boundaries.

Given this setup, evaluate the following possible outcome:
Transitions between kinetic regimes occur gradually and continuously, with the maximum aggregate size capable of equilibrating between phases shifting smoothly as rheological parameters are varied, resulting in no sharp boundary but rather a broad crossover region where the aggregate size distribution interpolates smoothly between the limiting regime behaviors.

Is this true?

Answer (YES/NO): NO